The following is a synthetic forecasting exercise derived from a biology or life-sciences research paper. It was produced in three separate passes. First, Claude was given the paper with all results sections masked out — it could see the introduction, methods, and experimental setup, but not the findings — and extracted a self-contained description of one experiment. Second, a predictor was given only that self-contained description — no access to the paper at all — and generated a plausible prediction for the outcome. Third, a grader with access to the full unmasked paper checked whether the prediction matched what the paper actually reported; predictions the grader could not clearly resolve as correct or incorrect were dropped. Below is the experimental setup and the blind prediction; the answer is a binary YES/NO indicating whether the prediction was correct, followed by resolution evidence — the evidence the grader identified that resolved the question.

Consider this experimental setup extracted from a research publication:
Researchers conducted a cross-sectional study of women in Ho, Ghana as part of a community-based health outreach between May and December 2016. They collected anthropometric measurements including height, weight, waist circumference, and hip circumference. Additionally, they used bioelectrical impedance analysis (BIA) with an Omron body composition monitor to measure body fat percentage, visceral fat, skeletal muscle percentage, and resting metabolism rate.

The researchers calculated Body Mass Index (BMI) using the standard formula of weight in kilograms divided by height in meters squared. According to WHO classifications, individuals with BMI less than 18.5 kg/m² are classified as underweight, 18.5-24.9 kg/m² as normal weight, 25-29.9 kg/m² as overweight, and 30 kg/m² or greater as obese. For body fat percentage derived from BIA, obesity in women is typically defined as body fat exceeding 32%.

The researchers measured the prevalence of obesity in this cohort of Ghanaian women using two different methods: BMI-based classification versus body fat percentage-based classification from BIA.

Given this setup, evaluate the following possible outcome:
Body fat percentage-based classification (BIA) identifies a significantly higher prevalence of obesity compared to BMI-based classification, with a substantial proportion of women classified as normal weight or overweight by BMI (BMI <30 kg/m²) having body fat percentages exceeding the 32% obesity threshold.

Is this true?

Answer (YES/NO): YES